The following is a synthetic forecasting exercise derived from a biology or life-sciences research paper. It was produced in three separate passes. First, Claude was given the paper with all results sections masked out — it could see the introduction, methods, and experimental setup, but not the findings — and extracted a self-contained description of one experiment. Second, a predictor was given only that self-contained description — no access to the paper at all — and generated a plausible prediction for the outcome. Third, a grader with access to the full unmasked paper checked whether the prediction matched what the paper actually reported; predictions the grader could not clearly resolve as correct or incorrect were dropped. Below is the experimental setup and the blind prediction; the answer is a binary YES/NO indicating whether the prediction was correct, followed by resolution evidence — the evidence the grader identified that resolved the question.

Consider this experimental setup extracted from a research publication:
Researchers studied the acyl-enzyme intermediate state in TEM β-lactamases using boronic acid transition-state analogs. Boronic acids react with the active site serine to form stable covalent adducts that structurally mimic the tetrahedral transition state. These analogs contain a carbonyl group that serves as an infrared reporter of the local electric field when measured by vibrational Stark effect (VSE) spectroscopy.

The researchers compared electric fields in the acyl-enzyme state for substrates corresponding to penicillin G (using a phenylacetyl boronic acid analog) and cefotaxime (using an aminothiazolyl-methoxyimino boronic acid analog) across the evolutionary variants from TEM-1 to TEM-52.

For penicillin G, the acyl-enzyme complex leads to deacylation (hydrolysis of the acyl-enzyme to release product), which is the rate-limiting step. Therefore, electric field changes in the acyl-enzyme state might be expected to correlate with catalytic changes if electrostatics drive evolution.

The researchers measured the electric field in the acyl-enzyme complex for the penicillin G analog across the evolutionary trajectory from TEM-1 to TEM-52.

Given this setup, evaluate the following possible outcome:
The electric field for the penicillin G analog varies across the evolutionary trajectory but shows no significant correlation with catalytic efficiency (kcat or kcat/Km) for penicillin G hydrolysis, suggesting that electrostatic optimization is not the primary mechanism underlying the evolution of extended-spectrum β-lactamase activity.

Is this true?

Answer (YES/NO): NO